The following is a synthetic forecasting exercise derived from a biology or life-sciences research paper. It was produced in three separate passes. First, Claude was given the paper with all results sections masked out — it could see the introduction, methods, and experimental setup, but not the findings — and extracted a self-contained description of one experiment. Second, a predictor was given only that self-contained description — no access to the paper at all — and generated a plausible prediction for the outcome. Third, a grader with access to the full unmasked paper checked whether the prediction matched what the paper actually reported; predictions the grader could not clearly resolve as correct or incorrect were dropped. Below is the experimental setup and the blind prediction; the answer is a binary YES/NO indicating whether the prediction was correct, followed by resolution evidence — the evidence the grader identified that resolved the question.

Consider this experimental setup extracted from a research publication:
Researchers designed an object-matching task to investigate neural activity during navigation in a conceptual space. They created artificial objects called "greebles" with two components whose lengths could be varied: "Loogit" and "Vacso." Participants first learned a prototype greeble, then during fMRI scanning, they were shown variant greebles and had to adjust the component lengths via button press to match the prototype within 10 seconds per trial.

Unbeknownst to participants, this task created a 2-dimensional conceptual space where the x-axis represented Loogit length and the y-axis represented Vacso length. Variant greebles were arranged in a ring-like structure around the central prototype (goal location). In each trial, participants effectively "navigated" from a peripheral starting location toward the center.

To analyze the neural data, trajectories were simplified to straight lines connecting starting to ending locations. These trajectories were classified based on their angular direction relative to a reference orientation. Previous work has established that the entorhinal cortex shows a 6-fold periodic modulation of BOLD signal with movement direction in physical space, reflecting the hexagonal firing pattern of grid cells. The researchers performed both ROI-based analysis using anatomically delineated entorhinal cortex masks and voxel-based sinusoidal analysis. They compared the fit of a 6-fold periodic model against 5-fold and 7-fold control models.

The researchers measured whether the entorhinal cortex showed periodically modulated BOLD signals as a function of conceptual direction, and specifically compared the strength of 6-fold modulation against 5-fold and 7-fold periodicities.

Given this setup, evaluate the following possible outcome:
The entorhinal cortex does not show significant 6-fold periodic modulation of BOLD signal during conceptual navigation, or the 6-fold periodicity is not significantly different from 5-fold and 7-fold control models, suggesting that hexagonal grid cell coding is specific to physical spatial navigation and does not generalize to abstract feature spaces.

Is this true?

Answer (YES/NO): NO